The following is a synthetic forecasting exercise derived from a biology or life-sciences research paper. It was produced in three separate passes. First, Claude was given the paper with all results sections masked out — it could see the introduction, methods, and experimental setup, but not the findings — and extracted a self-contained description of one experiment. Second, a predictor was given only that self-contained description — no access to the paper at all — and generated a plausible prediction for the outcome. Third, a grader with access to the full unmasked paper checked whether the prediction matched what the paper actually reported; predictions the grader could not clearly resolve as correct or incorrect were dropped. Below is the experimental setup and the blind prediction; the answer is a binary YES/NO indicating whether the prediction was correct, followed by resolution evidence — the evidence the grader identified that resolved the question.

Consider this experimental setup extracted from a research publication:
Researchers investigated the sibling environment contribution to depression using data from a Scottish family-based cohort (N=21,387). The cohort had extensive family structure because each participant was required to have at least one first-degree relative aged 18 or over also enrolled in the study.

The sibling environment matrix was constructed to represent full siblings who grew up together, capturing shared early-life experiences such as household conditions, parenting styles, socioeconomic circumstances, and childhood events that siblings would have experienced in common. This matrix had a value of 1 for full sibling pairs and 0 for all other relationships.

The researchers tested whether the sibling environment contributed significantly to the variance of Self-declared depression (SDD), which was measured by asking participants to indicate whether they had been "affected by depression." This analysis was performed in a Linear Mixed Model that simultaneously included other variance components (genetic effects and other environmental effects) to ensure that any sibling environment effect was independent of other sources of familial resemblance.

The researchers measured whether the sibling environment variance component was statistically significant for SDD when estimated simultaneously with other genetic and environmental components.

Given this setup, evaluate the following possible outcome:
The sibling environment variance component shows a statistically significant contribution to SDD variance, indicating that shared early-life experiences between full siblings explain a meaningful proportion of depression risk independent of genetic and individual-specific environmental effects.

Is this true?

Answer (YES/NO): NO